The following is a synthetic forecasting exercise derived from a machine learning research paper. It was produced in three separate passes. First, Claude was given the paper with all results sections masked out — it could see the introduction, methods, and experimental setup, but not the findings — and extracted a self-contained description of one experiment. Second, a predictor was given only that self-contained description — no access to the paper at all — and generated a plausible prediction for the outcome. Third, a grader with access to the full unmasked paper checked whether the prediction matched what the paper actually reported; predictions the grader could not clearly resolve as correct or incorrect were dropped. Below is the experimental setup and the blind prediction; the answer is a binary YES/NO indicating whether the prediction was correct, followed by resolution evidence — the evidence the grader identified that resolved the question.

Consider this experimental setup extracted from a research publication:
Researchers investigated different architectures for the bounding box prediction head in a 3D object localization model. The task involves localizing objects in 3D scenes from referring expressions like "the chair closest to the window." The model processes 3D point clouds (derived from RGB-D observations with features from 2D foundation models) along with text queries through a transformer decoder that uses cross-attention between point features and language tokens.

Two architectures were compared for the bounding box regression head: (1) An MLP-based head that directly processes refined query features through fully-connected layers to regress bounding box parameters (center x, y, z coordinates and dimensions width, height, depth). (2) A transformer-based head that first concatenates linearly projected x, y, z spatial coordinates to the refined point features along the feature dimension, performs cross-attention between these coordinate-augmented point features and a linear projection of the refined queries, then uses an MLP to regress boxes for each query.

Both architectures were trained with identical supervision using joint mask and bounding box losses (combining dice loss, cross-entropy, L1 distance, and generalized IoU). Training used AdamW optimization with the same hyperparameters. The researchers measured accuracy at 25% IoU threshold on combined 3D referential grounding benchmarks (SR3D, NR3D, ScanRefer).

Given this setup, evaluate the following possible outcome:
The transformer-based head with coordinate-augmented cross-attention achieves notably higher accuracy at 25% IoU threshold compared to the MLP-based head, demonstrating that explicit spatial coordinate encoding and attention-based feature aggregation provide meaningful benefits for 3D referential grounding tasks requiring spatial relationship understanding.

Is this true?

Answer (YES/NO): YES